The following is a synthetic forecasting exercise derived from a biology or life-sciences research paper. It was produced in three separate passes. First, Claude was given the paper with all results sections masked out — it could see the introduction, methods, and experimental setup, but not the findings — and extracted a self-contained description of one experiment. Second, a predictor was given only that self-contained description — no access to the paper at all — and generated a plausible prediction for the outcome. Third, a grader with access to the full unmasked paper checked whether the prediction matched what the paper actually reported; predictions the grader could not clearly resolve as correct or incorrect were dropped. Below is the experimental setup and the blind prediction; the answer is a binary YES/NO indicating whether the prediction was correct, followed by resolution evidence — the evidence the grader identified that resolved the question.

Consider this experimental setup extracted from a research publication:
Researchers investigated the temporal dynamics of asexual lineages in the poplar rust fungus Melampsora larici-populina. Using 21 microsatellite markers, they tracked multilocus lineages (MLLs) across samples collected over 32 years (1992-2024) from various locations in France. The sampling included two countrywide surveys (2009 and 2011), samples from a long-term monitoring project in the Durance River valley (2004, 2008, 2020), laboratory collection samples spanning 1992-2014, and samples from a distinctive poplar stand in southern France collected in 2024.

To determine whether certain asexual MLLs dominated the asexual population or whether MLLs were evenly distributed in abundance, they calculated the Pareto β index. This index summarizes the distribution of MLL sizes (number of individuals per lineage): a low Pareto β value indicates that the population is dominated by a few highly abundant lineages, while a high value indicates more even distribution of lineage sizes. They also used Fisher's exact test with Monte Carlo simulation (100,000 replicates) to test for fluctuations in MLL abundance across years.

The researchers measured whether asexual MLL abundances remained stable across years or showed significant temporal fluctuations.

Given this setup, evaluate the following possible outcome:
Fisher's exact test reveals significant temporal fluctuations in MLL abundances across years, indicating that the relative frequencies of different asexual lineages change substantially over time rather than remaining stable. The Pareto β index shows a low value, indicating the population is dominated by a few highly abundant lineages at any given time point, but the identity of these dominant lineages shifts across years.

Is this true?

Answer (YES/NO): NO